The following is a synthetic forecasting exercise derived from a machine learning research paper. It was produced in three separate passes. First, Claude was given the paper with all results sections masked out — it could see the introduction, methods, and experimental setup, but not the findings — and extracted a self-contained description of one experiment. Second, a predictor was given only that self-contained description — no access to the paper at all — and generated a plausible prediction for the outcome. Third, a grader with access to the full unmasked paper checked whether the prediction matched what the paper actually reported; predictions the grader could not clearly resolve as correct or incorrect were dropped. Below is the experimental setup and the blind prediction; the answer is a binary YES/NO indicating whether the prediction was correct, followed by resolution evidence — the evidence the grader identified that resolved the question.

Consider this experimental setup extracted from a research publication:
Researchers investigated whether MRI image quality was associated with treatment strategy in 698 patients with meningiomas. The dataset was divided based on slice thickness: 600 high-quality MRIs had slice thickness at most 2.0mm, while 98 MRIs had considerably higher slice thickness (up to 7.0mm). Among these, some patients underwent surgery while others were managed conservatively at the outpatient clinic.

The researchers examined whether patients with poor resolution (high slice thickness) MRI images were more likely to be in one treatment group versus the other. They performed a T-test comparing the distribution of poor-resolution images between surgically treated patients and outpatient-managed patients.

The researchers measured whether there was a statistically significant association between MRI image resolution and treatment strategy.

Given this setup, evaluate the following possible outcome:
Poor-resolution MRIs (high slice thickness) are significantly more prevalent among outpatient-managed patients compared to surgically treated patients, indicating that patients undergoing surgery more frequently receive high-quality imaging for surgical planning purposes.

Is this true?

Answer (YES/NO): NO